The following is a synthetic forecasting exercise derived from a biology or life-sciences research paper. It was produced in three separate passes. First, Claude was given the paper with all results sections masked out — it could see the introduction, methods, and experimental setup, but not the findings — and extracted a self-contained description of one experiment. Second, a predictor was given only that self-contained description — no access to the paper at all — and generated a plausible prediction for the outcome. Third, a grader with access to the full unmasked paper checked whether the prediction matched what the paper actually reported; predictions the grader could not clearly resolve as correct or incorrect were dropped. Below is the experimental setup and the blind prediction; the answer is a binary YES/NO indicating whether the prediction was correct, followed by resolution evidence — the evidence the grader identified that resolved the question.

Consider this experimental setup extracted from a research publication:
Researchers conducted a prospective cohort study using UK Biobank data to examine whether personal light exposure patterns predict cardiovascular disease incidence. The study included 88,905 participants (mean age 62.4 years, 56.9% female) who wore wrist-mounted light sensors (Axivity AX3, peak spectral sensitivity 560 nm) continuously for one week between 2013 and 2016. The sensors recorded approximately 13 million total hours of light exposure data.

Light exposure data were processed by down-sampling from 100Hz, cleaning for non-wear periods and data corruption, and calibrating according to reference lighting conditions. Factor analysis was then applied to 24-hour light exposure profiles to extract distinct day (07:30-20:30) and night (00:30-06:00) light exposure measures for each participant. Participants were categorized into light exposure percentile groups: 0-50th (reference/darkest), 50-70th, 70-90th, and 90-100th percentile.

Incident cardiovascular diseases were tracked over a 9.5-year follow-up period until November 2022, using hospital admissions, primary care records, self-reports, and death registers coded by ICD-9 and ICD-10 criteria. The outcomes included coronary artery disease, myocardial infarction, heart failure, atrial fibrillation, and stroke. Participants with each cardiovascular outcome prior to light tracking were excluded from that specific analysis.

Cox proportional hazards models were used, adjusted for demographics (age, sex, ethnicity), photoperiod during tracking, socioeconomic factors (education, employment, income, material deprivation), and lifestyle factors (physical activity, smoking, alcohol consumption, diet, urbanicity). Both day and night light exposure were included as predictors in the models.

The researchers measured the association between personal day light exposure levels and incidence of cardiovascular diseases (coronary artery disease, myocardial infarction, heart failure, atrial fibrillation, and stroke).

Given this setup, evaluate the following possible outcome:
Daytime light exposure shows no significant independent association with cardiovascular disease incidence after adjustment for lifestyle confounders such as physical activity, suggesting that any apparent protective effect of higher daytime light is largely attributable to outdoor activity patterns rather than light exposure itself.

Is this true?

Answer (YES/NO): YES